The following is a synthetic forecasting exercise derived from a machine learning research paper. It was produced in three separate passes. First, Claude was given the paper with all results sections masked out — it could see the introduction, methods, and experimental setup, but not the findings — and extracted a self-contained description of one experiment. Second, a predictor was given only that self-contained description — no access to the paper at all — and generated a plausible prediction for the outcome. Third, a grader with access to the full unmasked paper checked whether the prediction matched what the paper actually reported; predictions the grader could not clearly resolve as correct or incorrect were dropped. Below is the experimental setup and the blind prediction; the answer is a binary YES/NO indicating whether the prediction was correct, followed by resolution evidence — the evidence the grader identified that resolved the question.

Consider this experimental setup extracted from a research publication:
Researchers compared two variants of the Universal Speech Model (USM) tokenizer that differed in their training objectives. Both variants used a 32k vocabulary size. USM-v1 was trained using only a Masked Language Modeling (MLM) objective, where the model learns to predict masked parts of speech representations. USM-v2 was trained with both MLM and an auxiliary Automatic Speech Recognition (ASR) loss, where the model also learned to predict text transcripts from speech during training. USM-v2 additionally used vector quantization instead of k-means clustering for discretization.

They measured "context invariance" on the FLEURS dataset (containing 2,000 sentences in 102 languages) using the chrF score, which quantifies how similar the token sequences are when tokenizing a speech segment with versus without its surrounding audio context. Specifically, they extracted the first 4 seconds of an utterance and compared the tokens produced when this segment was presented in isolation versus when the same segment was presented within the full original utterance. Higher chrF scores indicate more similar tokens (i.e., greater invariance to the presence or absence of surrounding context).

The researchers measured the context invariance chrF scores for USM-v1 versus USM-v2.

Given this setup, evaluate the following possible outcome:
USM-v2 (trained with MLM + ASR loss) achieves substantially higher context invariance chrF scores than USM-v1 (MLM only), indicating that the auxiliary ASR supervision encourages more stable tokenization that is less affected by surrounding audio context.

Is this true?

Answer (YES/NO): NO